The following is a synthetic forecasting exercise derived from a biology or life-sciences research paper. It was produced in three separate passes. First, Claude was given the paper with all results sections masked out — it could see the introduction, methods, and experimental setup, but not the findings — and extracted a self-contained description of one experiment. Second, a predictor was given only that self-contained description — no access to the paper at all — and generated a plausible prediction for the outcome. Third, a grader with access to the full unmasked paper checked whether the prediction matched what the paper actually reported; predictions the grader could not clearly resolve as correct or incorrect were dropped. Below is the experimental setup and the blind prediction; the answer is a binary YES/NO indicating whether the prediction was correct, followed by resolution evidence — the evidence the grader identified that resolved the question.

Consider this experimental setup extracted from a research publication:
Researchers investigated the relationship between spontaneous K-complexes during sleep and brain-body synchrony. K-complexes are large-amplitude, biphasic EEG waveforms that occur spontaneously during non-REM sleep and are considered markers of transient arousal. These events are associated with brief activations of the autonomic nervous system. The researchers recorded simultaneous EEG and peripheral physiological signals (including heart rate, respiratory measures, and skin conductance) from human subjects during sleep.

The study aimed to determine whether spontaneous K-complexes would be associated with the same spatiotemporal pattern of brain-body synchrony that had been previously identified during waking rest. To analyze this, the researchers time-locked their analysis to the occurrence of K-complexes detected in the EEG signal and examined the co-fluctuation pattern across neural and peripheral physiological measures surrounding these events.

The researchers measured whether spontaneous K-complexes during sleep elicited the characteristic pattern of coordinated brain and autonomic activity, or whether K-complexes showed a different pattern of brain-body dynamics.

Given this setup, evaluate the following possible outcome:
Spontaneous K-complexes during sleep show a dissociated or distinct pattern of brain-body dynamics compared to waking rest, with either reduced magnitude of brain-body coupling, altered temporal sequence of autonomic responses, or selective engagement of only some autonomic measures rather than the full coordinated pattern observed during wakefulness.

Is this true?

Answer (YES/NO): NO